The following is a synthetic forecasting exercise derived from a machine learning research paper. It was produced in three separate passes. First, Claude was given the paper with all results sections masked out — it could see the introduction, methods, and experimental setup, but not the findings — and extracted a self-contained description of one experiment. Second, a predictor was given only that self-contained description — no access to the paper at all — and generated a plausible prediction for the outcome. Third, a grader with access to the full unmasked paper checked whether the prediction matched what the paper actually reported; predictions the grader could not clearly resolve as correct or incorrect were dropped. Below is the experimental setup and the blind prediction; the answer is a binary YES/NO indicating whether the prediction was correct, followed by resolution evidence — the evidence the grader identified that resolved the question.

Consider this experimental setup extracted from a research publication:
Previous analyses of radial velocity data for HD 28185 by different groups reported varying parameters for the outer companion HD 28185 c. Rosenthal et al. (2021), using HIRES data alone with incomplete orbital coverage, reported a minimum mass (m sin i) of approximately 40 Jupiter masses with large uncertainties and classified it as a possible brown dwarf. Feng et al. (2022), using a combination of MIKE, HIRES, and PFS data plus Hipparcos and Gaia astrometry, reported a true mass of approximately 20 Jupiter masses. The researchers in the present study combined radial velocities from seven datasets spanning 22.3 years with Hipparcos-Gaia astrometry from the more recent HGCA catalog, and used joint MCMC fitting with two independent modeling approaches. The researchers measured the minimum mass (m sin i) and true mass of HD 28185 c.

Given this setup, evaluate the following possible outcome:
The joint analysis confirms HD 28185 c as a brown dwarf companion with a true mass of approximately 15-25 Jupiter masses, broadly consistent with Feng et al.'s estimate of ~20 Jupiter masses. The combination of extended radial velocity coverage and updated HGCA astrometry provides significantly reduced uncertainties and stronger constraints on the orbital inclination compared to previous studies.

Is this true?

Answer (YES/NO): NO